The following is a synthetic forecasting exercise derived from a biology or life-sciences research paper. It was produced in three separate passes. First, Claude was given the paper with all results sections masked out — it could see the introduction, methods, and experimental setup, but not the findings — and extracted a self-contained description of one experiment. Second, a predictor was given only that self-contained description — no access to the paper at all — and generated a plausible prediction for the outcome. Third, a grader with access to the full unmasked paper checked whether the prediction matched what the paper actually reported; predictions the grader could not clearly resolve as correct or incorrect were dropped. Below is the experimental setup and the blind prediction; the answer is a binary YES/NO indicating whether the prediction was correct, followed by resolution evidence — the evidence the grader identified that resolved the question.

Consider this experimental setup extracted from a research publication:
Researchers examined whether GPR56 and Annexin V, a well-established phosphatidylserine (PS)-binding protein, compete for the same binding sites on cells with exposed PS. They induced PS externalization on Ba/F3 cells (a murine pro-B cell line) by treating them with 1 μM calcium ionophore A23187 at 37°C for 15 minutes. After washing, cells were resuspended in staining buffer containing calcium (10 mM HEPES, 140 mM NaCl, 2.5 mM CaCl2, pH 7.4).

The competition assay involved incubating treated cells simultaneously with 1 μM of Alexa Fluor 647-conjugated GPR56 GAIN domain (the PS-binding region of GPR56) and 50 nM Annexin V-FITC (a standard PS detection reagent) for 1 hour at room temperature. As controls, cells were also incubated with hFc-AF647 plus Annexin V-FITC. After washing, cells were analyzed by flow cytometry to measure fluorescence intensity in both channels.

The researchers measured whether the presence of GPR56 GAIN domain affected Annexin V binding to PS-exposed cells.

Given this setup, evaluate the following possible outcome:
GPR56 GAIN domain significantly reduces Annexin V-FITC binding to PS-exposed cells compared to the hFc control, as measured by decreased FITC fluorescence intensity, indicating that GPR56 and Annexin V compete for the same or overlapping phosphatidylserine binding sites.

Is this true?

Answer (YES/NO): YES